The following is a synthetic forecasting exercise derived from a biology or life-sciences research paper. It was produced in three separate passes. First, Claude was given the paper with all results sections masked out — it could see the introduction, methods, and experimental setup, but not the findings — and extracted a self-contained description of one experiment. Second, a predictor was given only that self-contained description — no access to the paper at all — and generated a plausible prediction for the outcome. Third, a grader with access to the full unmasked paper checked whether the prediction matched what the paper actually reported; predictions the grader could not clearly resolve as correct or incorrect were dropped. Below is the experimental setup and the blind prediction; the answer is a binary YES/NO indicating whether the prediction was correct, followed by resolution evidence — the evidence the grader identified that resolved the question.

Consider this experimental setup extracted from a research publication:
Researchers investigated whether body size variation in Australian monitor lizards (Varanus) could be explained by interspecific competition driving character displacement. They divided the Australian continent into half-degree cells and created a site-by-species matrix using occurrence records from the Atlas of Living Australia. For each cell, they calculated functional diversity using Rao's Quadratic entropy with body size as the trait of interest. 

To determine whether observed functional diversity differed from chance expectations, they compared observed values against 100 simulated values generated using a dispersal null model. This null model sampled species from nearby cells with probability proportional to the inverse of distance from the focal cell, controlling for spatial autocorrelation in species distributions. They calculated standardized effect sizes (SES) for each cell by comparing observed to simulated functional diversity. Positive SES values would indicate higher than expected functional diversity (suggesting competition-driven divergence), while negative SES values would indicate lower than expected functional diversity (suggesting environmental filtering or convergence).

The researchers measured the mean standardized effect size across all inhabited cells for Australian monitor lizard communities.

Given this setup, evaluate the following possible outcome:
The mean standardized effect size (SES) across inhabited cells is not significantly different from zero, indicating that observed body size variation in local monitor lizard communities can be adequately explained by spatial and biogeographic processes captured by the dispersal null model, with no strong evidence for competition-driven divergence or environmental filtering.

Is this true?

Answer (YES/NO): NO